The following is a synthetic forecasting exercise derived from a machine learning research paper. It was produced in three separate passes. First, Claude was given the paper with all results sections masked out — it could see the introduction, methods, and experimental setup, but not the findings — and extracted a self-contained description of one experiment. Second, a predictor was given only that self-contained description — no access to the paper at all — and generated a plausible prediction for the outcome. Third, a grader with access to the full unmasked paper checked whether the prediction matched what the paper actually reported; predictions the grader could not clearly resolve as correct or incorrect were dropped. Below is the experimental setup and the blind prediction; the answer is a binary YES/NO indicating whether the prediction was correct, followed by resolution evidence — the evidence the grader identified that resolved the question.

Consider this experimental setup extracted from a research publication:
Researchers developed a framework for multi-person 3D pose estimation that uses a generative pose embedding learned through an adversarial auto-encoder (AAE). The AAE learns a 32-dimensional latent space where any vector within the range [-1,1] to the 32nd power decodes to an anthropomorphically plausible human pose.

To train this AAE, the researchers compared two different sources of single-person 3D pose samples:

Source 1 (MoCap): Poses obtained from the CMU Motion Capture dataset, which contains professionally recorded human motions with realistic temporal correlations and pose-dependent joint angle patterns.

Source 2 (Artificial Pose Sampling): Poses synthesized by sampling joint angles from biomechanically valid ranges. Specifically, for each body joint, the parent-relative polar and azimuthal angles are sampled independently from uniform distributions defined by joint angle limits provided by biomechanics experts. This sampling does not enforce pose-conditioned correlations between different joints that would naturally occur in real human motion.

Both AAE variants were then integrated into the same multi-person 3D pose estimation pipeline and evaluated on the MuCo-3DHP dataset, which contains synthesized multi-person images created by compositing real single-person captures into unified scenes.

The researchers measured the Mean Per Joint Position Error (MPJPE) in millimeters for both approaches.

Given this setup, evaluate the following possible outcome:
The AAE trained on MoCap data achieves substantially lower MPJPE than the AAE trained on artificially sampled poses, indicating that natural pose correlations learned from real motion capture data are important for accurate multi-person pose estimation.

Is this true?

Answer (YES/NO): NO